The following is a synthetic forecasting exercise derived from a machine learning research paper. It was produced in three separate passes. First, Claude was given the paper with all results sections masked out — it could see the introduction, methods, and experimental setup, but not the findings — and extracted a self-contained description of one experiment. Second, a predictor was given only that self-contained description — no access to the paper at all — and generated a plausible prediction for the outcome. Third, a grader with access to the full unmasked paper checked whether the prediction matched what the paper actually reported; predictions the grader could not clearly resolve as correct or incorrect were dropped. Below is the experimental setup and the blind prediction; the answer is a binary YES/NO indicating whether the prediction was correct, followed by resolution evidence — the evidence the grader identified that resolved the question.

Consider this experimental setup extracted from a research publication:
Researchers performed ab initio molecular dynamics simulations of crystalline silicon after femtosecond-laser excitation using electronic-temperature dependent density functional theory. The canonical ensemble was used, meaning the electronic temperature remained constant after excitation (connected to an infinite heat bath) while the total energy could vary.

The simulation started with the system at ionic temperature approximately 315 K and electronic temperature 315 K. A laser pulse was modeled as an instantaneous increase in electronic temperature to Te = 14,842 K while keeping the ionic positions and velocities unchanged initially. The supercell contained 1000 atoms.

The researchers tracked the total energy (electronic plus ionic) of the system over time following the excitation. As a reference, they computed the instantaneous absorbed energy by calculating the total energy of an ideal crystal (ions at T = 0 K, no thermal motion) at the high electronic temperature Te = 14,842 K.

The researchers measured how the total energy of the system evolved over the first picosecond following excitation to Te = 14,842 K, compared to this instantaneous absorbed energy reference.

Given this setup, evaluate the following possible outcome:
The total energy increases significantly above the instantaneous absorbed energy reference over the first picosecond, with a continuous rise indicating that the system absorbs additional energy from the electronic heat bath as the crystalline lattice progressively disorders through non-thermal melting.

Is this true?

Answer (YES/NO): NO